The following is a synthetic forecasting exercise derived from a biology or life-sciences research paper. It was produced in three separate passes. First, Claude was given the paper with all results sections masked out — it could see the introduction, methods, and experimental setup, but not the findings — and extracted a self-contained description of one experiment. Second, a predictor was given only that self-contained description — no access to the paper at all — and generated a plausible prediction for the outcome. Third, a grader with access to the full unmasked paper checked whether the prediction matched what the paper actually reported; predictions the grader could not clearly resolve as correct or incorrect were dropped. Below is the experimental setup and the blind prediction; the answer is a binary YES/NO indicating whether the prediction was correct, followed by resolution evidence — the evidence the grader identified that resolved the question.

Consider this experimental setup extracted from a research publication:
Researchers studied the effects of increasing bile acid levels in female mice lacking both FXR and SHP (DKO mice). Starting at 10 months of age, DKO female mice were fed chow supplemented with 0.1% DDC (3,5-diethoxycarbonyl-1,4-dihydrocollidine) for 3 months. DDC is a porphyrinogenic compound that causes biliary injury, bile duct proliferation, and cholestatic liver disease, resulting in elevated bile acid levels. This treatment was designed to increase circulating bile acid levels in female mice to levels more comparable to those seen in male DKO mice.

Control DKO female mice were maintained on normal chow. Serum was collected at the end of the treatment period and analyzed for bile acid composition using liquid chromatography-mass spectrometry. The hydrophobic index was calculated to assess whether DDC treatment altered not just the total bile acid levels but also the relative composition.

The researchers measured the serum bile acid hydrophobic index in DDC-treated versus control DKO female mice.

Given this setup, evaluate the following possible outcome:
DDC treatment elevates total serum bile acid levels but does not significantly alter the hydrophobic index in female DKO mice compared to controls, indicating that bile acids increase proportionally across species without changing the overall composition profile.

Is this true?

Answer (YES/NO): NO